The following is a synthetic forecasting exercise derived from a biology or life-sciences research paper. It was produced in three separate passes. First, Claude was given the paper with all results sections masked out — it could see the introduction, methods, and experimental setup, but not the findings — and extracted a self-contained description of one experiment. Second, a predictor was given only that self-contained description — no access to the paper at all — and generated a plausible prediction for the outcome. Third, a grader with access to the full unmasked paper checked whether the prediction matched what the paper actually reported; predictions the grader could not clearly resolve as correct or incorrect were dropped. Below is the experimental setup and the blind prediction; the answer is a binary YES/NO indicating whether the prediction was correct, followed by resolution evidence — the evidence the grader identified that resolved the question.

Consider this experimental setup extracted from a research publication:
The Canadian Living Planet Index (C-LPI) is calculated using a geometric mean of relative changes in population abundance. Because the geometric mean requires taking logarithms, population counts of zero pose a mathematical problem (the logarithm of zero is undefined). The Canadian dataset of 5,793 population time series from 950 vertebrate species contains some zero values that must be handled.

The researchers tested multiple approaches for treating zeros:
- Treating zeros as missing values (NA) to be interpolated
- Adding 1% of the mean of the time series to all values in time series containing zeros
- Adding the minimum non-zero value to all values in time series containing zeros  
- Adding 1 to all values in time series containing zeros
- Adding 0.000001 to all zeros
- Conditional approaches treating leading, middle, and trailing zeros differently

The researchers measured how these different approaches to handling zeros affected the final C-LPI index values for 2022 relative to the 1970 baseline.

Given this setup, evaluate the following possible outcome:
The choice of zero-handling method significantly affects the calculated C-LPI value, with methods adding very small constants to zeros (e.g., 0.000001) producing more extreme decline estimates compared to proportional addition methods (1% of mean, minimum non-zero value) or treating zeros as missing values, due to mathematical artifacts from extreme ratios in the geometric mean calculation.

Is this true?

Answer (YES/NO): NO